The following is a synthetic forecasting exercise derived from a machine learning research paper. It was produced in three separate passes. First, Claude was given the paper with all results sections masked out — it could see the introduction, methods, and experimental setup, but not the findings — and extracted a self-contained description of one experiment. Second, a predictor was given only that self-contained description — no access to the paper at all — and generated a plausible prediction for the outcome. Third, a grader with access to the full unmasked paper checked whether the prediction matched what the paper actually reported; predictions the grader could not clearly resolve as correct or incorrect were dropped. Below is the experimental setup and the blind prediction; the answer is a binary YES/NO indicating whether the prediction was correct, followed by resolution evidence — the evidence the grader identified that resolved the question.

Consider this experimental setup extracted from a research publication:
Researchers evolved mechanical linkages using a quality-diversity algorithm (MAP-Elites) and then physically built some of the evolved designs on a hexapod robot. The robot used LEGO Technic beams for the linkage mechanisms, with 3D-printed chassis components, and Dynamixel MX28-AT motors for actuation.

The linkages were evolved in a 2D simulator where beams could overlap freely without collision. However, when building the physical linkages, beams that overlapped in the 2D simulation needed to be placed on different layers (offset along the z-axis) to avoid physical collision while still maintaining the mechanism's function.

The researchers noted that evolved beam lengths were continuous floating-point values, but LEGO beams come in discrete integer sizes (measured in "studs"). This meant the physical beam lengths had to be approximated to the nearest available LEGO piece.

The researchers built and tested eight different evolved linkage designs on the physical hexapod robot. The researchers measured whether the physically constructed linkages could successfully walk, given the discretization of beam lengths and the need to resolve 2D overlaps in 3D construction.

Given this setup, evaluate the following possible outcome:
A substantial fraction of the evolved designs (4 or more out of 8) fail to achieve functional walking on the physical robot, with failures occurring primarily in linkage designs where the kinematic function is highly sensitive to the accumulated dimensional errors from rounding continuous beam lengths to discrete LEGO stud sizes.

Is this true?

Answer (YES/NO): NO